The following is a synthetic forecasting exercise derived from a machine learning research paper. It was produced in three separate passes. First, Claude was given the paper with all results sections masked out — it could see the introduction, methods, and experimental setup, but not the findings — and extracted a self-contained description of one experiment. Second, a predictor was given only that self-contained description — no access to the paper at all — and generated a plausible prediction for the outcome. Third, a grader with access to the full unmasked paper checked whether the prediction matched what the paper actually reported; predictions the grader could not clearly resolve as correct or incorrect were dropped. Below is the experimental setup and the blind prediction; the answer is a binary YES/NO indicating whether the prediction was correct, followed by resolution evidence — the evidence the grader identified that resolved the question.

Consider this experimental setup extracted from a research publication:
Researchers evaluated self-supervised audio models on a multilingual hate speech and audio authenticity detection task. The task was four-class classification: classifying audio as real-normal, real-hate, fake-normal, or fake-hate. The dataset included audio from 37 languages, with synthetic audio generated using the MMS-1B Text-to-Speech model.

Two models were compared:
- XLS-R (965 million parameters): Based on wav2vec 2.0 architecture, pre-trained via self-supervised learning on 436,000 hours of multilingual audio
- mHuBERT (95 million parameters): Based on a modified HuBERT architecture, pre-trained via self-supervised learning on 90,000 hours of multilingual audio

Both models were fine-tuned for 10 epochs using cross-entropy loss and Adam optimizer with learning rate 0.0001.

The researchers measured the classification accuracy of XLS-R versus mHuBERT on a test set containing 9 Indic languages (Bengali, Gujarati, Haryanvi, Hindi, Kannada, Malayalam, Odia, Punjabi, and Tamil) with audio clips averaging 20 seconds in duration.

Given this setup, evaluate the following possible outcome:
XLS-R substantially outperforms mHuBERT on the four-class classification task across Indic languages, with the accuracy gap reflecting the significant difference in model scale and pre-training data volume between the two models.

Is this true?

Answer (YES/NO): NO